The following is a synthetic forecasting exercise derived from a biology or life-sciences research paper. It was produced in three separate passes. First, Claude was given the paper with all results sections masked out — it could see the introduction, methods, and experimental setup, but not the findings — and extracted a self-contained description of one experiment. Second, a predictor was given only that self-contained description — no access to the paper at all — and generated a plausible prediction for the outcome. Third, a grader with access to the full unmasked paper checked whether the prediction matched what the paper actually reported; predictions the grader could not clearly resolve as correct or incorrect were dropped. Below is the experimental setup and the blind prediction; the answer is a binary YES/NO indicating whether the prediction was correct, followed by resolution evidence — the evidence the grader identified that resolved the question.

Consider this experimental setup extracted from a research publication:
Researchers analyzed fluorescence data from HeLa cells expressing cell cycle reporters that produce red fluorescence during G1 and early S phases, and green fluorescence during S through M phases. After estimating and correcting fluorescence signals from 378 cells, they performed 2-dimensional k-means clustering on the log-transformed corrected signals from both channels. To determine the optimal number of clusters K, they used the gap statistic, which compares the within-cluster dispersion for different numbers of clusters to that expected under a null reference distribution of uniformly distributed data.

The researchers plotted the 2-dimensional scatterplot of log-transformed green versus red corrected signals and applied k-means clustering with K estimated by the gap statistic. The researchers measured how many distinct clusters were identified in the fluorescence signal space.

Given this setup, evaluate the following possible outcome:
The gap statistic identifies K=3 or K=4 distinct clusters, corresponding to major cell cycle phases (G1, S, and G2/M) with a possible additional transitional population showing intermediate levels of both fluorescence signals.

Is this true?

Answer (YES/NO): NO